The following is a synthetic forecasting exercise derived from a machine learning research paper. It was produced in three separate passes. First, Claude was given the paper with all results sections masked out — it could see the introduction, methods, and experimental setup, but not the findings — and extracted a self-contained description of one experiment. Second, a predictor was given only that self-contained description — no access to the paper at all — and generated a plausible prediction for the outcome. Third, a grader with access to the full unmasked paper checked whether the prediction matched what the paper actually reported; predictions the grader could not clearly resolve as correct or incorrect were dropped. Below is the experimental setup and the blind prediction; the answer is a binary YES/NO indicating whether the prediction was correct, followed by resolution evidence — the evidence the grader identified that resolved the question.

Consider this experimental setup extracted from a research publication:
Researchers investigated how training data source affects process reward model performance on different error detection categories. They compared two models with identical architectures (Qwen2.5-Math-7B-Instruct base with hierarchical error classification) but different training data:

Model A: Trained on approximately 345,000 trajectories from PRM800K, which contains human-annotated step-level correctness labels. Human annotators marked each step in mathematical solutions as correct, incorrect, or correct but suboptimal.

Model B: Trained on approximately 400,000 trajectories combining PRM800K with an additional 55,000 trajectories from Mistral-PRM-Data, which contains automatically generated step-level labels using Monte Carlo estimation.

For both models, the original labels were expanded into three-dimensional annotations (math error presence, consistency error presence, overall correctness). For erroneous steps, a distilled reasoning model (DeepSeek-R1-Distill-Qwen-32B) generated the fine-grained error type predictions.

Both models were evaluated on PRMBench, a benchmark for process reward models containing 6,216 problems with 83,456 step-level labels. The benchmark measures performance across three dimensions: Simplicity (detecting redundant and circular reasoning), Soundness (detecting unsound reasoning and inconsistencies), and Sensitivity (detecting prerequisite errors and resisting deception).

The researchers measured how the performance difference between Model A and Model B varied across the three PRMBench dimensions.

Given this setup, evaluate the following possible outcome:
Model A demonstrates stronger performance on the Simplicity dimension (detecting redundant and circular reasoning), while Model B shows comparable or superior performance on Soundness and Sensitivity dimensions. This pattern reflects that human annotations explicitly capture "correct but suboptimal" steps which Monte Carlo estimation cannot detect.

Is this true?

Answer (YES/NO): NO